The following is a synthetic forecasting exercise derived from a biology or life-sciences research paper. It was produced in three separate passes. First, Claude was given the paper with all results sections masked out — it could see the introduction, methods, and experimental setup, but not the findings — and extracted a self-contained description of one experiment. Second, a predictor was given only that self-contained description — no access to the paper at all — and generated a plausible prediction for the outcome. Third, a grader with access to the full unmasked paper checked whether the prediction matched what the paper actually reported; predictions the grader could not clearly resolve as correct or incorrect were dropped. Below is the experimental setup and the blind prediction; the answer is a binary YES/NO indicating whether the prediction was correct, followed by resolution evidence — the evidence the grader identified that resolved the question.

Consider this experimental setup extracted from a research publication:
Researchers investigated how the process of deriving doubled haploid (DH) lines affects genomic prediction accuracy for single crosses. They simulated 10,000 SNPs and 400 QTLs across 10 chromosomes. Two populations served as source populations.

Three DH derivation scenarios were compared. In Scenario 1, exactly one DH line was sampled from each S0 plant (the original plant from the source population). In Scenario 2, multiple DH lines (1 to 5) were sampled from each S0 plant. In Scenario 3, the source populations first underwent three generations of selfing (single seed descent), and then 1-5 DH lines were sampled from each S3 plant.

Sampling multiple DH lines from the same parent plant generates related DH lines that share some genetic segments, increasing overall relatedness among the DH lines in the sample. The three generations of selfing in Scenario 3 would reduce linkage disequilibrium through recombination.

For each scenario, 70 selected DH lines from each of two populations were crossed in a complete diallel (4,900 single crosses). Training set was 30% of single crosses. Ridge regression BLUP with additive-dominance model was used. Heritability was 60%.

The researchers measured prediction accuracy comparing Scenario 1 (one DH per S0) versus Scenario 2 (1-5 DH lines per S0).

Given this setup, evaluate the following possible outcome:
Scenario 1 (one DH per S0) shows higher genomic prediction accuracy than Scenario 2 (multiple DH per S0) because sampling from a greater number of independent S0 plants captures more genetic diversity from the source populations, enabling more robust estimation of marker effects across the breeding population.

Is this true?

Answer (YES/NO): NO